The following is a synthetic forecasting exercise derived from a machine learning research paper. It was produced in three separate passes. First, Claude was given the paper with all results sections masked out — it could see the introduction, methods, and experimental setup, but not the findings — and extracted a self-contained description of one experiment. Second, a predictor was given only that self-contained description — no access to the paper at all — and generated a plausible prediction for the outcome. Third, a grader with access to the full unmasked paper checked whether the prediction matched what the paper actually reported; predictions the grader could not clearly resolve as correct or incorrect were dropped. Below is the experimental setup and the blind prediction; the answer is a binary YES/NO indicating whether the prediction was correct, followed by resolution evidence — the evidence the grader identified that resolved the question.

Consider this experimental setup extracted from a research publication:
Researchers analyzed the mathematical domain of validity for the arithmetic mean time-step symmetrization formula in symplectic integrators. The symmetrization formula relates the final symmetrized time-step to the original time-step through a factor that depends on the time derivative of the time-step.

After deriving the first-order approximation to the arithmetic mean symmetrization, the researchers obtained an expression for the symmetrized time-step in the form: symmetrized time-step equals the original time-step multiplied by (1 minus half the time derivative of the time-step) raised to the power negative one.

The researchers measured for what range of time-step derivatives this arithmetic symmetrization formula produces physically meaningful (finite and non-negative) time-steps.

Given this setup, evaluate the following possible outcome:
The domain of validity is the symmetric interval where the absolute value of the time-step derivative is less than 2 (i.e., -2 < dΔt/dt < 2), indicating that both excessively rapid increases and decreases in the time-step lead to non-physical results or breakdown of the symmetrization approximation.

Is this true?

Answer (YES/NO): NO